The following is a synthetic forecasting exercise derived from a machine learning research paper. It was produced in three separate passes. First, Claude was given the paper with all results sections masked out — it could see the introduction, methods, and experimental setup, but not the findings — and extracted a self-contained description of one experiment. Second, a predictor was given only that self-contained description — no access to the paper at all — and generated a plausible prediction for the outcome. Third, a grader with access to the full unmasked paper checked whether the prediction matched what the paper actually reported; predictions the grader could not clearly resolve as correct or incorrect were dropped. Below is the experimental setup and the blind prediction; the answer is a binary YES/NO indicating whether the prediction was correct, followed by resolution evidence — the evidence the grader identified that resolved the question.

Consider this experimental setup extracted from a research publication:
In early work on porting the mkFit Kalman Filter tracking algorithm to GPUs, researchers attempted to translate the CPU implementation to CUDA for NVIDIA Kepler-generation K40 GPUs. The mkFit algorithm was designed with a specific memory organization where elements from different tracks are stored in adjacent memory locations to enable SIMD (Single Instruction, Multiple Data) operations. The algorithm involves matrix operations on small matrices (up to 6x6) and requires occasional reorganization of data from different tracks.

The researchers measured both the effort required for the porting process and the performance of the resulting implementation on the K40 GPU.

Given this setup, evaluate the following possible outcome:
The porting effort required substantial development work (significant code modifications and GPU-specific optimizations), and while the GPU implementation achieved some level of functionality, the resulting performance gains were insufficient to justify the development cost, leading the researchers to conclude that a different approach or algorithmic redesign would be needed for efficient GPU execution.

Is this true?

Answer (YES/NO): YES